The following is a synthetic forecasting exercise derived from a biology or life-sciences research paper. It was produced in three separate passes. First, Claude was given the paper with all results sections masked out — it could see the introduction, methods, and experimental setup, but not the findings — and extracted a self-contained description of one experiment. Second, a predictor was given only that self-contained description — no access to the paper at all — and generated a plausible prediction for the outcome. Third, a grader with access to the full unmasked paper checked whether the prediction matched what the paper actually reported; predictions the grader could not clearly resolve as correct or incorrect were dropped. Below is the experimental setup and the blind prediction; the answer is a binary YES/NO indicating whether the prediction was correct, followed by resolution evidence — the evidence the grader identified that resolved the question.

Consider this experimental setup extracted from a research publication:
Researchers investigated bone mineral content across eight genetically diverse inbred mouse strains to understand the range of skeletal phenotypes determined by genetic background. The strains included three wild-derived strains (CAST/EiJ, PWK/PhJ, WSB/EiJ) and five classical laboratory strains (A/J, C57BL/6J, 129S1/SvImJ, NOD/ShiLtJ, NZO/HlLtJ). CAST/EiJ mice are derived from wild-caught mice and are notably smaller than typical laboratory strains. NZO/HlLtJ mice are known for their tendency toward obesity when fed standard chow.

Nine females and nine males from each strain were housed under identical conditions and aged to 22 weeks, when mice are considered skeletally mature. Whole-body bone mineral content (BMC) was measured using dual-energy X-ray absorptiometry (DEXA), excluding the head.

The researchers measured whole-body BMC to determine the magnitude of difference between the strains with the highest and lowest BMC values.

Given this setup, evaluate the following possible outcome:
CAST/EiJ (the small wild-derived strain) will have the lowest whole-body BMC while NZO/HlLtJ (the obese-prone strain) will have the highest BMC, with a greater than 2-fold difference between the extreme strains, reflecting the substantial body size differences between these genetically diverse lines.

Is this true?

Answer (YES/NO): YES